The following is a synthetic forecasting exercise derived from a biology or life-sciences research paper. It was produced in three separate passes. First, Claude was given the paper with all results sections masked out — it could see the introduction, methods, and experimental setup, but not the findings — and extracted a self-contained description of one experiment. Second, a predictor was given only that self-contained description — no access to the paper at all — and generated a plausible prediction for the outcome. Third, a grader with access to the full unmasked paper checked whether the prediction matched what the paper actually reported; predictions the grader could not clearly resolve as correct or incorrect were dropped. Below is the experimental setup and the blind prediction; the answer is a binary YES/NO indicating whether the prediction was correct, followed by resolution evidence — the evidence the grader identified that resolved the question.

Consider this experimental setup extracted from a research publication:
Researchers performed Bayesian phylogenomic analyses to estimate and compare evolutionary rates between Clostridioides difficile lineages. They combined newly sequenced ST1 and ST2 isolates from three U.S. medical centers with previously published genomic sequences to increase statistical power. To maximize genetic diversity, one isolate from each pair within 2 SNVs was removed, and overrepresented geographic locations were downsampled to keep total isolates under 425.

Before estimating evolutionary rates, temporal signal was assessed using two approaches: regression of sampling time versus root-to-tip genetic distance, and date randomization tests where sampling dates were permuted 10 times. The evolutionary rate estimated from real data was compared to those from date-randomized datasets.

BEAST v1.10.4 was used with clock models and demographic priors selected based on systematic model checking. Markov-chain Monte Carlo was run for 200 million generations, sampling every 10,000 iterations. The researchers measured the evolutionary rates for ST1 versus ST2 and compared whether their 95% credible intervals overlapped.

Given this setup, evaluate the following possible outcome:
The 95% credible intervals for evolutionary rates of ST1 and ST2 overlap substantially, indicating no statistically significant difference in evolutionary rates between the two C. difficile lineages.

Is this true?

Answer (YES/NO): YES